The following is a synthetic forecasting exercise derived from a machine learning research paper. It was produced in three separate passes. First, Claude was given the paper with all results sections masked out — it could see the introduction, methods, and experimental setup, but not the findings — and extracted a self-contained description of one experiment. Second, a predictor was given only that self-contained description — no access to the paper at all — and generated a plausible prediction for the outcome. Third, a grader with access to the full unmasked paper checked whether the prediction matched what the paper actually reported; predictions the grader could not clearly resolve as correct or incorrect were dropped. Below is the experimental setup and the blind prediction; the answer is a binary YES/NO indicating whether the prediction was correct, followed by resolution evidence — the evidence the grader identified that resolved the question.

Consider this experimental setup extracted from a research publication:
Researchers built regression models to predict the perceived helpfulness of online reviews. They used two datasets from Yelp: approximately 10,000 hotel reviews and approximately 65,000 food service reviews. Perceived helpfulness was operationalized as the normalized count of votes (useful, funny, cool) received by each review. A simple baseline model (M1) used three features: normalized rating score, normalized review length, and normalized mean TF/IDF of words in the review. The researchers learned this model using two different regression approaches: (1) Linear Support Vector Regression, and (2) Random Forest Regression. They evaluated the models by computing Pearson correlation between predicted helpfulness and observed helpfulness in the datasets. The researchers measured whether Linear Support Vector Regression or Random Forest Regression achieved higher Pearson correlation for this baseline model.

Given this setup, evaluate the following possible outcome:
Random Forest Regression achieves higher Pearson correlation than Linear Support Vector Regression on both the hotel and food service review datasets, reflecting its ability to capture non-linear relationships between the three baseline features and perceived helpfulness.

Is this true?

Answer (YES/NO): NO